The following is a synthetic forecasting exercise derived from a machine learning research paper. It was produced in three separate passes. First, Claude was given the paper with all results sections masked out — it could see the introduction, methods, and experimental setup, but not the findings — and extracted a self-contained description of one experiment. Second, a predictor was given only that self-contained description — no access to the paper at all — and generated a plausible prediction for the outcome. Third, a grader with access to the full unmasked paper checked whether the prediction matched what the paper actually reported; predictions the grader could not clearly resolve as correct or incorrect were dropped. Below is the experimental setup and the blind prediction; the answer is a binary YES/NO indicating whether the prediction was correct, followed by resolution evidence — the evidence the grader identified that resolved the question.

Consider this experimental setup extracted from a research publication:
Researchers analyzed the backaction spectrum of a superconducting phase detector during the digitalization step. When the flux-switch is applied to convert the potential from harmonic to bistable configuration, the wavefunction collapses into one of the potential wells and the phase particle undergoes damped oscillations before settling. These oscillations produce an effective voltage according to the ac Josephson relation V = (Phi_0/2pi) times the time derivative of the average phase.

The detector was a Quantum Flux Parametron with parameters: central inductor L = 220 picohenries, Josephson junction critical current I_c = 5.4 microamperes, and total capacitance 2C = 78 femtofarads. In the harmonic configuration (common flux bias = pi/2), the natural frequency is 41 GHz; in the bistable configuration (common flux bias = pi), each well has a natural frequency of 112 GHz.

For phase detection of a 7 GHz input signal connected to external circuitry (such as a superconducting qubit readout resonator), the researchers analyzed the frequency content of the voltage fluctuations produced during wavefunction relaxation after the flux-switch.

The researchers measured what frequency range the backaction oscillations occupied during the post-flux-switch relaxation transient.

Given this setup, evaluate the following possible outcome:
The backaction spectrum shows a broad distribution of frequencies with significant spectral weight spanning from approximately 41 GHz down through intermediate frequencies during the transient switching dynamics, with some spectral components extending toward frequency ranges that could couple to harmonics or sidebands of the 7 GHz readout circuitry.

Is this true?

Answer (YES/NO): NO